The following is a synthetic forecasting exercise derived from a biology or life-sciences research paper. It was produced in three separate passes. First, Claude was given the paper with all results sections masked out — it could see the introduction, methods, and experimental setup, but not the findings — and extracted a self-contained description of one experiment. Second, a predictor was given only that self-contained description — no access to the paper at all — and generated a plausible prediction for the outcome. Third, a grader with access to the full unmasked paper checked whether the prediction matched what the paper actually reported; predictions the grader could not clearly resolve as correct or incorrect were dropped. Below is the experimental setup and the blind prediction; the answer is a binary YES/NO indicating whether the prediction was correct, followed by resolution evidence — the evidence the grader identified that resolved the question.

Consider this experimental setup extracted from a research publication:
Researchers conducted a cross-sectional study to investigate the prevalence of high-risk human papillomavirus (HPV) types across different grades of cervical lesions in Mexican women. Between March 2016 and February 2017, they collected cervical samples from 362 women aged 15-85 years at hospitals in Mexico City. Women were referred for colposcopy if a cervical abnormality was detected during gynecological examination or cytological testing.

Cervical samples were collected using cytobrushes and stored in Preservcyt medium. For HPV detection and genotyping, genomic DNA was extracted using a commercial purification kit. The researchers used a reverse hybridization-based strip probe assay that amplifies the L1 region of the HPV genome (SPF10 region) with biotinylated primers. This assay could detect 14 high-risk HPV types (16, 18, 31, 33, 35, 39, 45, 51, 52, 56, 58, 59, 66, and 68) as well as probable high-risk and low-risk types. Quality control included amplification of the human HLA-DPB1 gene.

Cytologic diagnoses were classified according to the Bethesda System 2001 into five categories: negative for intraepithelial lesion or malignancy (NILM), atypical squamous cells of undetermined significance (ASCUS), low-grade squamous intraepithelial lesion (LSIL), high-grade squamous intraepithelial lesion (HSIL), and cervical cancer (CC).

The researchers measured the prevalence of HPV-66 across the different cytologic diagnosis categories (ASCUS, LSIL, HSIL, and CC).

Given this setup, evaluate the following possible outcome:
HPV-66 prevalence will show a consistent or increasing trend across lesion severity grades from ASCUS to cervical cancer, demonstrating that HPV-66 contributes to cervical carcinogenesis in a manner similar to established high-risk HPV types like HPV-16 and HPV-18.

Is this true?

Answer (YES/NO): NO